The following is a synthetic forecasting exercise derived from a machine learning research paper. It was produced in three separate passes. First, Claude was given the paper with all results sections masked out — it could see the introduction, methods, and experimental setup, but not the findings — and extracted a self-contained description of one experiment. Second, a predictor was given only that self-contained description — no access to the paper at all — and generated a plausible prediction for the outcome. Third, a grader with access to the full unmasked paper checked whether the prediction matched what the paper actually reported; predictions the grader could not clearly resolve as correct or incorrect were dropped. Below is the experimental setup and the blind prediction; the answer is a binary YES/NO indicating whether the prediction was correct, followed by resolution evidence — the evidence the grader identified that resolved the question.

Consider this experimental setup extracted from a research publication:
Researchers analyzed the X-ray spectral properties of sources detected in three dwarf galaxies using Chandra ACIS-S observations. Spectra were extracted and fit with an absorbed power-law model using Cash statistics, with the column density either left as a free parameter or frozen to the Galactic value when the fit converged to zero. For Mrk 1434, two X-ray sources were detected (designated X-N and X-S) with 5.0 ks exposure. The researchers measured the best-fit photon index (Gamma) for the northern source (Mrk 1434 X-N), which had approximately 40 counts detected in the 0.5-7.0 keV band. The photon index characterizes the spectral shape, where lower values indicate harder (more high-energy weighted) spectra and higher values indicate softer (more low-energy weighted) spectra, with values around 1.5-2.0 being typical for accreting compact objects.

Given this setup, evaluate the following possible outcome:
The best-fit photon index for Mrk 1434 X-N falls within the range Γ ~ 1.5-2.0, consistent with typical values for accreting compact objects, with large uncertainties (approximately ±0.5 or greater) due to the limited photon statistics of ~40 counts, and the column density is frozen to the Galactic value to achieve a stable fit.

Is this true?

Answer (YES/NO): NO